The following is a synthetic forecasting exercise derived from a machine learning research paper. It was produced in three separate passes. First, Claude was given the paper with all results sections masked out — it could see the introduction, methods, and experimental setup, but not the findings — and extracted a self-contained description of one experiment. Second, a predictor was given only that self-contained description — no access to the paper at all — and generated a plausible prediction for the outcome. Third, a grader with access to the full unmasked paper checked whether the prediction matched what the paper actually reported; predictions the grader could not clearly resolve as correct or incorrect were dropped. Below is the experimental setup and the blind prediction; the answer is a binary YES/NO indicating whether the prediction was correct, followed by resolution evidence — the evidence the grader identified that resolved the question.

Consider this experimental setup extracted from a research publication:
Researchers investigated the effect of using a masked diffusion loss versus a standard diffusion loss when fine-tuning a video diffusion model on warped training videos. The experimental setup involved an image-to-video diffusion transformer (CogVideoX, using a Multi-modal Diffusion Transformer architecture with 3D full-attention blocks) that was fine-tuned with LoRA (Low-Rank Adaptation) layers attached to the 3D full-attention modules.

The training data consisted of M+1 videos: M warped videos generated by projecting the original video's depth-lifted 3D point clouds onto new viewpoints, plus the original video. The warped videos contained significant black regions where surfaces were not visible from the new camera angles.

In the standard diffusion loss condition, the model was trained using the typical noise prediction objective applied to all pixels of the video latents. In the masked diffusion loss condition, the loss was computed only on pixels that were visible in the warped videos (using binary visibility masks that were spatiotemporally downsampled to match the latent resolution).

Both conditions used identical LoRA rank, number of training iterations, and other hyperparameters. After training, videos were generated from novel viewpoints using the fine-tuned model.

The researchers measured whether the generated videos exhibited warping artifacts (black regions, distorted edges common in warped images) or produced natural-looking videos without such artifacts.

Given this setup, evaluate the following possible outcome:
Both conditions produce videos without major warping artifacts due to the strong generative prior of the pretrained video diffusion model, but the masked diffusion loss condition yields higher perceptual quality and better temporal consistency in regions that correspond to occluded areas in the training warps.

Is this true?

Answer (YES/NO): NO